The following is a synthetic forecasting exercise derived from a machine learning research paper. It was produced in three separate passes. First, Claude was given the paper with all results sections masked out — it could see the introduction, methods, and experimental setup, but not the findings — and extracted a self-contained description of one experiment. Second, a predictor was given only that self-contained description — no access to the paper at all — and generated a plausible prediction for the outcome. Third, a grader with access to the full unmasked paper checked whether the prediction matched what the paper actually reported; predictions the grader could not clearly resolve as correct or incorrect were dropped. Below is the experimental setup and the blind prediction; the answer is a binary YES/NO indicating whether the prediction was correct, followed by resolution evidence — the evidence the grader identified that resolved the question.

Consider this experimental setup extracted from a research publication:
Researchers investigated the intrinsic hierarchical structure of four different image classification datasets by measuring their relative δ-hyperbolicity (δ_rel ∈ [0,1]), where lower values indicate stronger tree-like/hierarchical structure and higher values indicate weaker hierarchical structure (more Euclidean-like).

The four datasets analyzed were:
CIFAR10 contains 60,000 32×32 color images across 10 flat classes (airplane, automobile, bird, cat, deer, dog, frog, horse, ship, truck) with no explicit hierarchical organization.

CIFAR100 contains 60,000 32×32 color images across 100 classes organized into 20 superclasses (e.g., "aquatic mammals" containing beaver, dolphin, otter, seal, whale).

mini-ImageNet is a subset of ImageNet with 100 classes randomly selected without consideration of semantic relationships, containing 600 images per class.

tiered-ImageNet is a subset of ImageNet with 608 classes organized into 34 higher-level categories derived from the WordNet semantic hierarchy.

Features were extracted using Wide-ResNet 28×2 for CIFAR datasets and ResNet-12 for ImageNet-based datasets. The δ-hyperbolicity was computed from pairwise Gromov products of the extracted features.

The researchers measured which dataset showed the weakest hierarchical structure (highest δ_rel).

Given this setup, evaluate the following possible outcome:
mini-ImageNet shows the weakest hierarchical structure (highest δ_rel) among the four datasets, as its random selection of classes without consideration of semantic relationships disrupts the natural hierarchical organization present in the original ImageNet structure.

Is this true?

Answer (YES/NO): NO